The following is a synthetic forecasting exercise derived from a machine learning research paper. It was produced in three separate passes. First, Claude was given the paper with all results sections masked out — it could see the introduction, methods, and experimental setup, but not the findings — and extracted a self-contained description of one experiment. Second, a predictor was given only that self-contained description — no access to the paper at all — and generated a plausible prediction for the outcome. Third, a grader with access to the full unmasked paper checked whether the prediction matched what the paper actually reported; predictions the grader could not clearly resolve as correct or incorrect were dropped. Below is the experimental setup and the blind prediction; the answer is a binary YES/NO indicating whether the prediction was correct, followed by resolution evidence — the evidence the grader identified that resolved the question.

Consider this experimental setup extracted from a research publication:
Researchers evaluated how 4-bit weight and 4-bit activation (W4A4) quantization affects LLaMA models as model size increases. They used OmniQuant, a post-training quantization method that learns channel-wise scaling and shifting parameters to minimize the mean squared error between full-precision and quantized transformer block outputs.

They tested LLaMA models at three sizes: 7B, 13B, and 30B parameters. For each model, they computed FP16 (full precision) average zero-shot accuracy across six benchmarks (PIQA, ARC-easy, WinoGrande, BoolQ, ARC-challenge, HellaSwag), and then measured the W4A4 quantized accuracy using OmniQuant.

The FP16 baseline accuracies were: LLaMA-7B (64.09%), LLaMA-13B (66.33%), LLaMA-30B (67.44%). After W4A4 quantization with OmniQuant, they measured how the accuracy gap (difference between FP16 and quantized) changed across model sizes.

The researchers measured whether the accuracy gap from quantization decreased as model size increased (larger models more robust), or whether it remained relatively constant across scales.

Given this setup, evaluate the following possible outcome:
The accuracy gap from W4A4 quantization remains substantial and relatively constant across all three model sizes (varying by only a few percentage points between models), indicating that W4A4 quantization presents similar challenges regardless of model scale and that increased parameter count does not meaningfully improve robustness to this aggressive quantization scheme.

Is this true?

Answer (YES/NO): YES